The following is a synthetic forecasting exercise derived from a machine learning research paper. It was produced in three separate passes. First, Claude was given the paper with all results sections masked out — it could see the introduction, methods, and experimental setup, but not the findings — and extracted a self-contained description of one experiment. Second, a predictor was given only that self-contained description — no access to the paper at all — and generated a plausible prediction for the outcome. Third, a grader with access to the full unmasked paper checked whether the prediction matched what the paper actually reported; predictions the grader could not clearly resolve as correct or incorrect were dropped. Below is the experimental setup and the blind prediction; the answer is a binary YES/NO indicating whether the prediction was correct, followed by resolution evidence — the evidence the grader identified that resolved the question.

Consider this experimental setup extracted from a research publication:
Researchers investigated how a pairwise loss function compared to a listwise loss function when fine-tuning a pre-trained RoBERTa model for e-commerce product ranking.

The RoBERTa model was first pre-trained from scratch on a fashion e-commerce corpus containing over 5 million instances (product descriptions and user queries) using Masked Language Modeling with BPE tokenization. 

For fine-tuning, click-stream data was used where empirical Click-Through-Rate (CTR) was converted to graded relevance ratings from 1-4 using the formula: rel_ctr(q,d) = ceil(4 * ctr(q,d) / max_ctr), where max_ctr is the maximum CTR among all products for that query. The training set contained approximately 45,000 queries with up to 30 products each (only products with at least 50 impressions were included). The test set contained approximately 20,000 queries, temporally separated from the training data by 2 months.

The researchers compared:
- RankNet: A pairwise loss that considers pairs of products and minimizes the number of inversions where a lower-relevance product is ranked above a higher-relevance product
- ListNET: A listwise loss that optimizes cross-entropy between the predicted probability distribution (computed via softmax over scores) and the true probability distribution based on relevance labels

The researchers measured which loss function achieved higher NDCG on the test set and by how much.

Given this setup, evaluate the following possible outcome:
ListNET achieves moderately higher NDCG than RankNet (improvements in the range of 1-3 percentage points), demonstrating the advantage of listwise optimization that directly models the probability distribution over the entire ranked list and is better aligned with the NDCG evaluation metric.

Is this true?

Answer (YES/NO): NO